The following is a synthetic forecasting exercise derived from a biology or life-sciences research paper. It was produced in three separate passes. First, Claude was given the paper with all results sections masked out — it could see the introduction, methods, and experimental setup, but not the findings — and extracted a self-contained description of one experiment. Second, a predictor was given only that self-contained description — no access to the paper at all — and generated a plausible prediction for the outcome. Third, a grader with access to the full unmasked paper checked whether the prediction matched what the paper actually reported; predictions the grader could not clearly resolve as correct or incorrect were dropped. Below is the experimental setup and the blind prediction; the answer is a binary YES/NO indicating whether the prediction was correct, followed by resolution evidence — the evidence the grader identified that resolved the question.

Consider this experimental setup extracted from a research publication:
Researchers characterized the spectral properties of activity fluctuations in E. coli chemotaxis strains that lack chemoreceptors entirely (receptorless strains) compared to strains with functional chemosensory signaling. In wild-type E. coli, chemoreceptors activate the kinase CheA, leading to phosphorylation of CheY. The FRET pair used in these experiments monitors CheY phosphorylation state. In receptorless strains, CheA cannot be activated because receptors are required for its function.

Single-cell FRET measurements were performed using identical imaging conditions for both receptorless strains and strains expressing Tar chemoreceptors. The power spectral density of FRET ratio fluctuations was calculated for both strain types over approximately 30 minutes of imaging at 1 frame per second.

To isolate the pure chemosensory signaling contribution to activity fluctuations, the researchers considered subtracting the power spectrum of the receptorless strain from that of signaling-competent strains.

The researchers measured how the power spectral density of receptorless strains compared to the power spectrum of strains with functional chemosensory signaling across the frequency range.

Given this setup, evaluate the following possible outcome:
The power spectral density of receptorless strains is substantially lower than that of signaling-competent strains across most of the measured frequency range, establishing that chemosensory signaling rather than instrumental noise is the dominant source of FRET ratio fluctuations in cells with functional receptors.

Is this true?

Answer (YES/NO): NO